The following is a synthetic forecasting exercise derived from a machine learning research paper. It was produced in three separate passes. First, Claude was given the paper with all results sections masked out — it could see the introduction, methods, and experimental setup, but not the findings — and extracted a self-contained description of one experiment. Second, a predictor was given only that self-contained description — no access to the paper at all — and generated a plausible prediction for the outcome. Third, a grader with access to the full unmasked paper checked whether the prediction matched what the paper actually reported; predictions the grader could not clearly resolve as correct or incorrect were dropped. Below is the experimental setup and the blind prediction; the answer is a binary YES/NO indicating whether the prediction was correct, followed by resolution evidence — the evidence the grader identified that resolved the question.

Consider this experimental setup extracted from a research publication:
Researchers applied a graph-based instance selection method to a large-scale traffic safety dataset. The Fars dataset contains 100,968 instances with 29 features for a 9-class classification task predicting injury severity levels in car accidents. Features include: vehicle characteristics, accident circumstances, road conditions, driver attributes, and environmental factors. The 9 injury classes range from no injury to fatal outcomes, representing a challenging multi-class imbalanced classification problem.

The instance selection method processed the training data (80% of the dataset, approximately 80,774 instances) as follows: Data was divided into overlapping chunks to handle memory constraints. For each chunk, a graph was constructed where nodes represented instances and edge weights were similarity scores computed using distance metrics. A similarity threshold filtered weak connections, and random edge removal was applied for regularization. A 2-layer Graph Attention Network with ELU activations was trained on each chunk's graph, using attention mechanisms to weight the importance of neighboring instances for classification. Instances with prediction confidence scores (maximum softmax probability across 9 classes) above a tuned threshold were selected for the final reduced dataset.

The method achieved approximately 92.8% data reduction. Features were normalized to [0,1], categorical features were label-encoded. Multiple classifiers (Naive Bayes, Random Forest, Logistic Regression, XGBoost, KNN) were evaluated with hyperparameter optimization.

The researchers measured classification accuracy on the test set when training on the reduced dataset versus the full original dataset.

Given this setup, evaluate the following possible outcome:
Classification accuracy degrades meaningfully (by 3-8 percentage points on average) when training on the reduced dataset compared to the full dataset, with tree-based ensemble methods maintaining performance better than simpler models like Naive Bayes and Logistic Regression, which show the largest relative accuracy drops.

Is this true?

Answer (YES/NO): NO